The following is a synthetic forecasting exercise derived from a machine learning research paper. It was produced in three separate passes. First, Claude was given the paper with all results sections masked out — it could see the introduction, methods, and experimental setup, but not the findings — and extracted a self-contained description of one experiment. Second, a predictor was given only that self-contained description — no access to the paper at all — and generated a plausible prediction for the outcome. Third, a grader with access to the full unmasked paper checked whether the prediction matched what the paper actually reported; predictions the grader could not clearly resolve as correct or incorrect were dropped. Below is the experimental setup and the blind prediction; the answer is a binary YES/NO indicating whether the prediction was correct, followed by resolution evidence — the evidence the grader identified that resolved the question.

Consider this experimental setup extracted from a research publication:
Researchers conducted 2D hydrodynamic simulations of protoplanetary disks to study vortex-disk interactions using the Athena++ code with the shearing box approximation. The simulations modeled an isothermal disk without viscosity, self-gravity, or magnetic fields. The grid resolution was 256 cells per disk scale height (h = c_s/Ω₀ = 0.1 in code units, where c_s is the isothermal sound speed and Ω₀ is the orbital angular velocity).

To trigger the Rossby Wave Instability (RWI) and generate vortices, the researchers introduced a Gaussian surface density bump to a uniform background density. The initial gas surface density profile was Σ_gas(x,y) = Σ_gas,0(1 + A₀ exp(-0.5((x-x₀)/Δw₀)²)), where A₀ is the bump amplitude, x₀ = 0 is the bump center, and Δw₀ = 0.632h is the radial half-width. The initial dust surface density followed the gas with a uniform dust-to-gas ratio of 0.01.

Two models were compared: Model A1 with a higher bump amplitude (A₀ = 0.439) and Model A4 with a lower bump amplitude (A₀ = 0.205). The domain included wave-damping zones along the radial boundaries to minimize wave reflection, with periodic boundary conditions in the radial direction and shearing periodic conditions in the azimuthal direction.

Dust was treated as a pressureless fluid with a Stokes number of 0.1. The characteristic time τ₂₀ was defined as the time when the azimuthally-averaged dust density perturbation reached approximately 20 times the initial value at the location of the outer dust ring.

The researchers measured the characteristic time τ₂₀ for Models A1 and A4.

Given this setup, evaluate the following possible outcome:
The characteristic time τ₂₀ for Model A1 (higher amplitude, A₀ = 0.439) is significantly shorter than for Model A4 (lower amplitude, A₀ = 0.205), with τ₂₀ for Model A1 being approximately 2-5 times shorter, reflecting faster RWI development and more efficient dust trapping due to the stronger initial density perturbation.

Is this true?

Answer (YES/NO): NO